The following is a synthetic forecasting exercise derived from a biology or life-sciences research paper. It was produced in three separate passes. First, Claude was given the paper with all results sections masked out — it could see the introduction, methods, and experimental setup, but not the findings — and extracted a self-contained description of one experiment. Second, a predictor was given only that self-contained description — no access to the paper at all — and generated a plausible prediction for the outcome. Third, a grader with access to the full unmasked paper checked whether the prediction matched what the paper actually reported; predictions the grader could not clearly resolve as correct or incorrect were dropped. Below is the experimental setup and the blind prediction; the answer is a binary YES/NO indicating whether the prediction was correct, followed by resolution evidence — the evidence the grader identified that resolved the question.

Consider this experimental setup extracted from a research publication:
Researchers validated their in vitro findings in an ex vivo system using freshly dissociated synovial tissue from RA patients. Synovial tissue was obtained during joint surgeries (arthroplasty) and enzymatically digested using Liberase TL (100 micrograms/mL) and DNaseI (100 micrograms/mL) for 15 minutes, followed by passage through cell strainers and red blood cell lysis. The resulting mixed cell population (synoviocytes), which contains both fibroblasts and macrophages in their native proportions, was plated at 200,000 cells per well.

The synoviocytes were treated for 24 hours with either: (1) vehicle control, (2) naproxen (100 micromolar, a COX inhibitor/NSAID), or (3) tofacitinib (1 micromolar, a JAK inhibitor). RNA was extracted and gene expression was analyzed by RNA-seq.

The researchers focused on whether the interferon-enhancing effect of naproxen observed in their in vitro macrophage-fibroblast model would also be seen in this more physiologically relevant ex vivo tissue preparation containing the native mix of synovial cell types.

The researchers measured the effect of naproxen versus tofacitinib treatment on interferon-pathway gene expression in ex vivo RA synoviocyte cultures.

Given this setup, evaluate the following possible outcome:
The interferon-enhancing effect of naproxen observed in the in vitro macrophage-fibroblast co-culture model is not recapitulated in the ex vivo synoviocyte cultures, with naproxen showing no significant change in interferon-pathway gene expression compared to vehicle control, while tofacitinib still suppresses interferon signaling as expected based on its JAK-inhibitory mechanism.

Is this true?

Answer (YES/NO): NO